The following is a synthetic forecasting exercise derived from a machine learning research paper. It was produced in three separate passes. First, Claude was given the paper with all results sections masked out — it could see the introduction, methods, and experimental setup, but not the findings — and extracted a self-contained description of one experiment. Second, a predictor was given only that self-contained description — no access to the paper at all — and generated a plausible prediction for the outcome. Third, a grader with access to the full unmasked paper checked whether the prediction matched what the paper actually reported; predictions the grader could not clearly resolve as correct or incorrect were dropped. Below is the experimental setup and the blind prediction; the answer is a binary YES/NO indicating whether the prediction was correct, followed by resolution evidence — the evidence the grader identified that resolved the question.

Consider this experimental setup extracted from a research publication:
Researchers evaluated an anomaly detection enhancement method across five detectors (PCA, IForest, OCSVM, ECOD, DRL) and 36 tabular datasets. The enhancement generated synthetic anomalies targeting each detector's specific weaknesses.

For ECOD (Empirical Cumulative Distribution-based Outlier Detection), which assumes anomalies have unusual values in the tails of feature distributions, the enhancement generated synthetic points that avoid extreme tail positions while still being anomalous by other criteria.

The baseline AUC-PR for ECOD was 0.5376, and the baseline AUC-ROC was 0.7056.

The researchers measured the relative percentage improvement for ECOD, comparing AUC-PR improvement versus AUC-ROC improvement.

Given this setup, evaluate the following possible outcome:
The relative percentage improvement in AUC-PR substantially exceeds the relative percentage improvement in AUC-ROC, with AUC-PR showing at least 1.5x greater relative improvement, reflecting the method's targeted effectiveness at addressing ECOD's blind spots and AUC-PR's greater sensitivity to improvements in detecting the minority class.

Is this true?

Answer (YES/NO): YES